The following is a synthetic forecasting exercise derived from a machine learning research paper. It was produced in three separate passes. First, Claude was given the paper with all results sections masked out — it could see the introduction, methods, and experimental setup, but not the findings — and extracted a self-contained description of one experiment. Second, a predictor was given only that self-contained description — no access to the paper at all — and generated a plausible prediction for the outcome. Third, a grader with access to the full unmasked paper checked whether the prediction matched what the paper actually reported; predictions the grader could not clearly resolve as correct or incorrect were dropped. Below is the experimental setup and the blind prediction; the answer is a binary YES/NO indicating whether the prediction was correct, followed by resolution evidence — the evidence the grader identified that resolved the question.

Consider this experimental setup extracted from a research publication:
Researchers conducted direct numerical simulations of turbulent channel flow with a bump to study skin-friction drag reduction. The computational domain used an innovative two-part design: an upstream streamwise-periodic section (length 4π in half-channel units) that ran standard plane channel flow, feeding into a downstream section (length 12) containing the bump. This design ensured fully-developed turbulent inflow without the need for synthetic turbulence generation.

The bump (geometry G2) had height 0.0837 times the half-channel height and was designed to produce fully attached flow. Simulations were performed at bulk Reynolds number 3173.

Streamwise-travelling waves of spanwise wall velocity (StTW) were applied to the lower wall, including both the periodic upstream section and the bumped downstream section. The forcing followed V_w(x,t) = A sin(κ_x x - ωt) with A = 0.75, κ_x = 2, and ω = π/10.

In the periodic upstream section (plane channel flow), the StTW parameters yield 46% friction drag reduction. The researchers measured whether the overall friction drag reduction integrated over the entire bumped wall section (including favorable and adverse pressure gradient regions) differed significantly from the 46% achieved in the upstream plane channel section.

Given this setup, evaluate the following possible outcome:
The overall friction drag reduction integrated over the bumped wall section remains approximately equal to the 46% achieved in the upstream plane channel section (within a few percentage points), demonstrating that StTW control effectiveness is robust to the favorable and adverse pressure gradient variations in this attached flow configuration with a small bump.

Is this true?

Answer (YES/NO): NO